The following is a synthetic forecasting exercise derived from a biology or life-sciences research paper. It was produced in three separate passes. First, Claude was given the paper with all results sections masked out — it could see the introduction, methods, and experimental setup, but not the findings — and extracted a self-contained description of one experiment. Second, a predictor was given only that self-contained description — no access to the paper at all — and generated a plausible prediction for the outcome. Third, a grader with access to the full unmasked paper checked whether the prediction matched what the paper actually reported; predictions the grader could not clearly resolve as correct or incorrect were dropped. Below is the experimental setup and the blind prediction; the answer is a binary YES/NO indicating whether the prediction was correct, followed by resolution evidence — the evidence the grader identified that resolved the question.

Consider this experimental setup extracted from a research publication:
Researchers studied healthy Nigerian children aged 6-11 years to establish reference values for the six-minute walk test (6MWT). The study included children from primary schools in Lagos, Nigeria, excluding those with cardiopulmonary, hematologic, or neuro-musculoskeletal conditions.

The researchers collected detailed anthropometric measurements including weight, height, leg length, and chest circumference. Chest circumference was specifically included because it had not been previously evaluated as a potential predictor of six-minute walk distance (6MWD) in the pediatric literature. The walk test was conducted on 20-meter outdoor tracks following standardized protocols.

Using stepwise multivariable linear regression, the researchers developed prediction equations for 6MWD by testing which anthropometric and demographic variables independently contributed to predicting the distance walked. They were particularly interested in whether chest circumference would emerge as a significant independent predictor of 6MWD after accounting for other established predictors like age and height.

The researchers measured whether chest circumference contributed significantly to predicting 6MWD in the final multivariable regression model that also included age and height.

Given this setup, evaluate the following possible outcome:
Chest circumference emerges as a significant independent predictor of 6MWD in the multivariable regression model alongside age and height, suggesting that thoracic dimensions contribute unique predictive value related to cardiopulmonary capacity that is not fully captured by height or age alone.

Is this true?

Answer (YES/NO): NO